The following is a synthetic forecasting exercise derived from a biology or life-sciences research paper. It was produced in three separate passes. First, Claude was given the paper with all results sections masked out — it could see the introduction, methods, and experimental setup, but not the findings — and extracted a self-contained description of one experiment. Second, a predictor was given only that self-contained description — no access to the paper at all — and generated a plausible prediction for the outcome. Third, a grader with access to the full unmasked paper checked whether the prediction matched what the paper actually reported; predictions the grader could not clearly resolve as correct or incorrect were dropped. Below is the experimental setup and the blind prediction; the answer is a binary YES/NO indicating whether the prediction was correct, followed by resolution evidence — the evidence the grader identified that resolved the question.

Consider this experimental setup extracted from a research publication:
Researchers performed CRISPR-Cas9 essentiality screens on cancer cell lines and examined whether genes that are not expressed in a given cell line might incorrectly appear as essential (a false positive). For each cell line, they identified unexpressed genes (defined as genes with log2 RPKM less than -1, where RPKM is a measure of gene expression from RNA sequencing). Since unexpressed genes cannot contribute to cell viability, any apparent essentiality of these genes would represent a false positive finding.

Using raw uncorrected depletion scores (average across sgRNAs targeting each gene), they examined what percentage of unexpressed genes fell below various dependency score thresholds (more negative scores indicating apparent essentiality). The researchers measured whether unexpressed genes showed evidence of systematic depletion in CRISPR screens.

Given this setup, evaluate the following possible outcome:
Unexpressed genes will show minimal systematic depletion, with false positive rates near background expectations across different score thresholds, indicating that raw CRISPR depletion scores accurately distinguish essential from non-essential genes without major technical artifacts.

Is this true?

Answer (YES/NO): NO